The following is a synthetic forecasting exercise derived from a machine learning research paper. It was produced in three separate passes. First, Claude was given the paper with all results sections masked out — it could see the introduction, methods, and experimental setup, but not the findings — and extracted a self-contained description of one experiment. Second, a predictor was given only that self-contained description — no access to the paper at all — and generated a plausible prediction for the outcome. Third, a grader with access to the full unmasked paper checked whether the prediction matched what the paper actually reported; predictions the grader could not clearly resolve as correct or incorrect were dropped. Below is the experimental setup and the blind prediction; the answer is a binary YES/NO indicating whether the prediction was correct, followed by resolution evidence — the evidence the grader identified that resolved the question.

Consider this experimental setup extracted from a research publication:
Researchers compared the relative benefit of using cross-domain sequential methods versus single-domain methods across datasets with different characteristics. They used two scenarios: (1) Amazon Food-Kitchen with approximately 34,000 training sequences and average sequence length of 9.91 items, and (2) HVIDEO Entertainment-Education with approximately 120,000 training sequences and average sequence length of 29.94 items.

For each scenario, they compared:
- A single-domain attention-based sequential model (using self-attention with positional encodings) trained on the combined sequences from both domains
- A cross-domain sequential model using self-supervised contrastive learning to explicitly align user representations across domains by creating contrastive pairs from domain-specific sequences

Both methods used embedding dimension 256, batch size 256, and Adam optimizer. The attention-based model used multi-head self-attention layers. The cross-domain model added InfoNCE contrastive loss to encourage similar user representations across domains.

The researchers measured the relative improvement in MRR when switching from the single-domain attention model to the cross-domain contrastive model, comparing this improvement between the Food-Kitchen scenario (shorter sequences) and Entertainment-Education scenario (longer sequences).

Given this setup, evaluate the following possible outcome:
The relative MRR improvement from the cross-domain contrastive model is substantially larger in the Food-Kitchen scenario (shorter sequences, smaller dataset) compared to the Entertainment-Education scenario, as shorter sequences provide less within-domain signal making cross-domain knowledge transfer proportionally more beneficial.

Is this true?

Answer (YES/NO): YES